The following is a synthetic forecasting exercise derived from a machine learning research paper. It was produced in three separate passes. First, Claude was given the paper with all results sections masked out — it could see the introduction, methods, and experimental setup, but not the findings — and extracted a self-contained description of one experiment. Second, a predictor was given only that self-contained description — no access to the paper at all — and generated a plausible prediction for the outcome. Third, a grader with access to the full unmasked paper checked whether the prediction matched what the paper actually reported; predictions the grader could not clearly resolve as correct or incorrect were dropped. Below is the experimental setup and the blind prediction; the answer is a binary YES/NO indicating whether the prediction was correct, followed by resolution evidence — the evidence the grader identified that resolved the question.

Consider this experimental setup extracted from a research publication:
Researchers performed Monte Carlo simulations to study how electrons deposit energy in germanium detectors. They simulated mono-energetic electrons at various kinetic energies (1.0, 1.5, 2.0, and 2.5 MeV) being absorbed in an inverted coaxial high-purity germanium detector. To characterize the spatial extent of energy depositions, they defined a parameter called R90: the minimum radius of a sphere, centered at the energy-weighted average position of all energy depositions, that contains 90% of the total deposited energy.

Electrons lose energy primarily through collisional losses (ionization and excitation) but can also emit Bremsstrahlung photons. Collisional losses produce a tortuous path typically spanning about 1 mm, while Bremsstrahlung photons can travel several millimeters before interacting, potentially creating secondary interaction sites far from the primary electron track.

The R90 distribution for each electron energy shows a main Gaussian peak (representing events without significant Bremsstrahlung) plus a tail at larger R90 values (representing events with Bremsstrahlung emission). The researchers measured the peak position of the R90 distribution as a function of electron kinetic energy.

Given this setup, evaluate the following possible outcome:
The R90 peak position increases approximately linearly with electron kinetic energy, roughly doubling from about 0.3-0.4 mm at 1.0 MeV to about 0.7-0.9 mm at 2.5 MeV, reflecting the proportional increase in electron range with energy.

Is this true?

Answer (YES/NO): NO